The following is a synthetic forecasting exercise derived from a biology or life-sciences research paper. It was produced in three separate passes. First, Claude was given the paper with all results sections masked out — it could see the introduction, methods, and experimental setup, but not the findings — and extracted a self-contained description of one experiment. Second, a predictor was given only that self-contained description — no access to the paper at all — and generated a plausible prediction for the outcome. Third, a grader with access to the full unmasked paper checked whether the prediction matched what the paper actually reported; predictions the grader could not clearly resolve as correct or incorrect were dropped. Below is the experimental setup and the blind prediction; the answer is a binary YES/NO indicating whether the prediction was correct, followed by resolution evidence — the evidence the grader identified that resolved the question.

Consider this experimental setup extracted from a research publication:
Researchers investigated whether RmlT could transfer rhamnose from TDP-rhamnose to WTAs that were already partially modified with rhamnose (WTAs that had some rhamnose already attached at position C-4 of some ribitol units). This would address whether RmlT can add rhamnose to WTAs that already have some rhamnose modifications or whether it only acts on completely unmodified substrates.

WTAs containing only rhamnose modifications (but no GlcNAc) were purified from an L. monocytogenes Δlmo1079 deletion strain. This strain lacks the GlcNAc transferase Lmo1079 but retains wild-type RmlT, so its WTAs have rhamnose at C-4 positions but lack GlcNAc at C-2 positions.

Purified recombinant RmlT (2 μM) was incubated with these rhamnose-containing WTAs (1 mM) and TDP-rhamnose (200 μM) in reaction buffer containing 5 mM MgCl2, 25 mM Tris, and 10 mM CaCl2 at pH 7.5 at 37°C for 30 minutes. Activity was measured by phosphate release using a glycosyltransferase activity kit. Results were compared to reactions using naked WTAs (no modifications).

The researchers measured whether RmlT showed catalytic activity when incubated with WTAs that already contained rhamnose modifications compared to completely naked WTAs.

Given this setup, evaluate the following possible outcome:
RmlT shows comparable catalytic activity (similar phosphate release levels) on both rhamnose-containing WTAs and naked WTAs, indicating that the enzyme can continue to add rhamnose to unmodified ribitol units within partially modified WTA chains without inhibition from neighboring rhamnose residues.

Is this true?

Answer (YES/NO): NO